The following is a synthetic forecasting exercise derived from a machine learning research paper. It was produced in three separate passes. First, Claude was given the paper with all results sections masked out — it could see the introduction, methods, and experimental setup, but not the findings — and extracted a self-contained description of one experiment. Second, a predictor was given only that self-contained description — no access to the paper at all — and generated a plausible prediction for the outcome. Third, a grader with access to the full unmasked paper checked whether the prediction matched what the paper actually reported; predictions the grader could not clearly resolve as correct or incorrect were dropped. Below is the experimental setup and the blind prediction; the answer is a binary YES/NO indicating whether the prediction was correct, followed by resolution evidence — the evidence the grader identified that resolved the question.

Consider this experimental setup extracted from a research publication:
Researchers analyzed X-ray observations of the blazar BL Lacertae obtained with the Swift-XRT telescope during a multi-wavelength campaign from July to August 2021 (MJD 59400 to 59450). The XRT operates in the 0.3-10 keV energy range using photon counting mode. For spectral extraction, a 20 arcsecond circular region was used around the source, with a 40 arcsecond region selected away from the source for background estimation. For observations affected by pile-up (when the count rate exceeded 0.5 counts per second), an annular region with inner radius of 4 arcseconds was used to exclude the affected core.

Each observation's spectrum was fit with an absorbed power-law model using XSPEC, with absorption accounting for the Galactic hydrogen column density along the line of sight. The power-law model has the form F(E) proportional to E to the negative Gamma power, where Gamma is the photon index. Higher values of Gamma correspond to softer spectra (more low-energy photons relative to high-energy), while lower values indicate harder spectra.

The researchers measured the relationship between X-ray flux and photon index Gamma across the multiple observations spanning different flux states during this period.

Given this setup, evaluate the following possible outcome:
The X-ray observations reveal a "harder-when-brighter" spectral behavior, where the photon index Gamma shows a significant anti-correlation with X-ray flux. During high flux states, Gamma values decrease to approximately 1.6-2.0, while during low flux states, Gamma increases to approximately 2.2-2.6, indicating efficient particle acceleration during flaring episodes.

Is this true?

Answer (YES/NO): NO